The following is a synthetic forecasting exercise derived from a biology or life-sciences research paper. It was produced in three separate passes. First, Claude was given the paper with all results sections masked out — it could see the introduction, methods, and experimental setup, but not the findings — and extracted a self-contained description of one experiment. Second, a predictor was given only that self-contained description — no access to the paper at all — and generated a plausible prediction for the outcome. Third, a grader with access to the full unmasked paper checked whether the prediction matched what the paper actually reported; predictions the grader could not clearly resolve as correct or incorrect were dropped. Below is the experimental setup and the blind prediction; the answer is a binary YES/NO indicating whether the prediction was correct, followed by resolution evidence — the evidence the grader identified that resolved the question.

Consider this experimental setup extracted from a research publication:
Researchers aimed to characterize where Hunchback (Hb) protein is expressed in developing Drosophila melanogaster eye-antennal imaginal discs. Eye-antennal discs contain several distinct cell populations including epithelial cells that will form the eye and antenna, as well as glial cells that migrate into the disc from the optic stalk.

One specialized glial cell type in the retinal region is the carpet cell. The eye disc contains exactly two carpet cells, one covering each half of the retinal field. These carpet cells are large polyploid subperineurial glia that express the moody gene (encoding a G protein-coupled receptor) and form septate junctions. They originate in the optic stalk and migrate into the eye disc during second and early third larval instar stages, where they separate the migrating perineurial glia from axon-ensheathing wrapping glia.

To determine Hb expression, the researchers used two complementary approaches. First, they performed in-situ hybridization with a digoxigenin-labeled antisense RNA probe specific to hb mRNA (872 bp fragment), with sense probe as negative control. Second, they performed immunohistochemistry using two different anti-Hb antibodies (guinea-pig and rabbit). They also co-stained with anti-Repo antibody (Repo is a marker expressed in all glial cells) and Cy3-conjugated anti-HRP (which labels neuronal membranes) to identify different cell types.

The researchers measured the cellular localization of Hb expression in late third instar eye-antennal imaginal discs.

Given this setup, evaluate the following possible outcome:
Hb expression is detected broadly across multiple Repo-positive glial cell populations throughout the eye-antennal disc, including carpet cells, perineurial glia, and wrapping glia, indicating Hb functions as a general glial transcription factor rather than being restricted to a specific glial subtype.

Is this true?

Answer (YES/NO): NO